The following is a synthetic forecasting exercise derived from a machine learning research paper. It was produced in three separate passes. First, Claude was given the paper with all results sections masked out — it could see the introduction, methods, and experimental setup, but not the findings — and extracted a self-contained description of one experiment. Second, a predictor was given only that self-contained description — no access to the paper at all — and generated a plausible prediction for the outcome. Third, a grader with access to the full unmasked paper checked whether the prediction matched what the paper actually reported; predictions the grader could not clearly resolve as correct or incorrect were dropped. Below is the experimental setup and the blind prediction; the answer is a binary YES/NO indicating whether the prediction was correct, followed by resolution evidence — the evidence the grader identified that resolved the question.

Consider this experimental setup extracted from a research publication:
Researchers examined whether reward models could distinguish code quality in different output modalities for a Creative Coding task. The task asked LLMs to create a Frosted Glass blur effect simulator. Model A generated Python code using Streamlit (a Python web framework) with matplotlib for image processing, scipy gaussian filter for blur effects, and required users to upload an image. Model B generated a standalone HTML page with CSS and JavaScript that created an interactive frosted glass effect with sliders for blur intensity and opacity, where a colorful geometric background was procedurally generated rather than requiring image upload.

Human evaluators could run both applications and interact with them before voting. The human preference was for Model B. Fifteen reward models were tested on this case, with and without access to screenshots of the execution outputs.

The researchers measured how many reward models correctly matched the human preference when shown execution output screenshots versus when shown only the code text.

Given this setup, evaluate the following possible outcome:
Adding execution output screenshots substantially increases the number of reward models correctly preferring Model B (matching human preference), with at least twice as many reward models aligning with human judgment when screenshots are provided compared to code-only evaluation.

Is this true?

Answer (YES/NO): NO